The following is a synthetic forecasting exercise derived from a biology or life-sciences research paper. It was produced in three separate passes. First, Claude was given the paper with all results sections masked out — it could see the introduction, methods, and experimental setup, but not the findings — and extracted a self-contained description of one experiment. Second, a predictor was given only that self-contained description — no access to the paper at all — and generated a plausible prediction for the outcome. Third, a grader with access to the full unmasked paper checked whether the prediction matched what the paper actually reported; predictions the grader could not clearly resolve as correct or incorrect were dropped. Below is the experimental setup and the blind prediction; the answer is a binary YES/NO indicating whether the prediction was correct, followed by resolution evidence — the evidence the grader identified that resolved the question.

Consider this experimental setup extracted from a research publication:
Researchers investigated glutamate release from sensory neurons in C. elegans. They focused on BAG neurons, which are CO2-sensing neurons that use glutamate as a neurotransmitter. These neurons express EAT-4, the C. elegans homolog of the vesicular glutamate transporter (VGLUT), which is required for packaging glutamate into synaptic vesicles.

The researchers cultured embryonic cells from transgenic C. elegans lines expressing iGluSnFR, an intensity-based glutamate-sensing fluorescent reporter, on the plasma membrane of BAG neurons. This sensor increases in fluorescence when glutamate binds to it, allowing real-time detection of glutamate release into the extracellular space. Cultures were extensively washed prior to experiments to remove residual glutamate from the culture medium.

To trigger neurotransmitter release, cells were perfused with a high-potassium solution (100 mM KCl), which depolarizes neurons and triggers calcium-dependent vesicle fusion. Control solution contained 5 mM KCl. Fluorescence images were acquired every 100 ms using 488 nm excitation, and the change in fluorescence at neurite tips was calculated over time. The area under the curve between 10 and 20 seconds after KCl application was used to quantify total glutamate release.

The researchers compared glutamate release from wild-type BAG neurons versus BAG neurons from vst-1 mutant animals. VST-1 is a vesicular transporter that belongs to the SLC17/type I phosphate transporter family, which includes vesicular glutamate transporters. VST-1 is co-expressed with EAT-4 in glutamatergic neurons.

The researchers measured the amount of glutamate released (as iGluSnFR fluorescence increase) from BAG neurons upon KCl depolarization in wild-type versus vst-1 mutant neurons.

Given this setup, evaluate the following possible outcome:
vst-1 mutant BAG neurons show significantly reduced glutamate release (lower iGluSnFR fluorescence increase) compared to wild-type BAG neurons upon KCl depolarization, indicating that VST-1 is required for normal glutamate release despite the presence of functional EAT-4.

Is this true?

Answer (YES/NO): NO